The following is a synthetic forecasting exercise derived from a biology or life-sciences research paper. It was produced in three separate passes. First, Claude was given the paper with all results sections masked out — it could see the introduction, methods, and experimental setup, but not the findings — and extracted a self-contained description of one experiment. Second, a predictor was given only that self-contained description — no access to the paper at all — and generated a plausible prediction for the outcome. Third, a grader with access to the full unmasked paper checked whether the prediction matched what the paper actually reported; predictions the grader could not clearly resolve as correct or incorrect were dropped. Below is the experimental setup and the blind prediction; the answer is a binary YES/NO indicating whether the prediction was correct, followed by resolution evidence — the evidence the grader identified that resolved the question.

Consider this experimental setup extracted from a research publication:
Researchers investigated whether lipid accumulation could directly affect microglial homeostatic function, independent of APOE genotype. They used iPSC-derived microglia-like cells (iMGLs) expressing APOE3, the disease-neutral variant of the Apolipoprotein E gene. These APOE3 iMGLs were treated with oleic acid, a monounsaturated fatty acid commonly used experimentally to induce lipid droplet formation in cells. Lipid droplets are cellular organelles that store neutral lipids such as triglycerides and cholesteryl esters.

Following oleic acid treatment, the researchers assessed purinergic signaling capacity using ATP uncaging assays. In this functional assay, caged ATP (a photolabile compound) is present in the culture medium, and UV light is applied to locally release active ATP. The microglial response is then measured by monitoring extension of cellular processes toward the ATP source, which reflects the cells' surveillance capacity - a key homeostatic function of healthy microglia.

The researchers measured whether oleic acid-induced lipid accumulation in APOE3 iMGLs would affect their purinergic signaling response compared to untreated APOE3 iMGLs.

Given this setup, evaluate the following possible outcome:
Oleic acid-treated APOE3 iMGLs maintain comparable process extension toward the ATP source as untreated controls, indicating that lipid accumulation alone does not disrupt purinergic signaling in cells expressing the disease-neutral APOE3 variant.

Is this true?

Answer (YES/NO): NO